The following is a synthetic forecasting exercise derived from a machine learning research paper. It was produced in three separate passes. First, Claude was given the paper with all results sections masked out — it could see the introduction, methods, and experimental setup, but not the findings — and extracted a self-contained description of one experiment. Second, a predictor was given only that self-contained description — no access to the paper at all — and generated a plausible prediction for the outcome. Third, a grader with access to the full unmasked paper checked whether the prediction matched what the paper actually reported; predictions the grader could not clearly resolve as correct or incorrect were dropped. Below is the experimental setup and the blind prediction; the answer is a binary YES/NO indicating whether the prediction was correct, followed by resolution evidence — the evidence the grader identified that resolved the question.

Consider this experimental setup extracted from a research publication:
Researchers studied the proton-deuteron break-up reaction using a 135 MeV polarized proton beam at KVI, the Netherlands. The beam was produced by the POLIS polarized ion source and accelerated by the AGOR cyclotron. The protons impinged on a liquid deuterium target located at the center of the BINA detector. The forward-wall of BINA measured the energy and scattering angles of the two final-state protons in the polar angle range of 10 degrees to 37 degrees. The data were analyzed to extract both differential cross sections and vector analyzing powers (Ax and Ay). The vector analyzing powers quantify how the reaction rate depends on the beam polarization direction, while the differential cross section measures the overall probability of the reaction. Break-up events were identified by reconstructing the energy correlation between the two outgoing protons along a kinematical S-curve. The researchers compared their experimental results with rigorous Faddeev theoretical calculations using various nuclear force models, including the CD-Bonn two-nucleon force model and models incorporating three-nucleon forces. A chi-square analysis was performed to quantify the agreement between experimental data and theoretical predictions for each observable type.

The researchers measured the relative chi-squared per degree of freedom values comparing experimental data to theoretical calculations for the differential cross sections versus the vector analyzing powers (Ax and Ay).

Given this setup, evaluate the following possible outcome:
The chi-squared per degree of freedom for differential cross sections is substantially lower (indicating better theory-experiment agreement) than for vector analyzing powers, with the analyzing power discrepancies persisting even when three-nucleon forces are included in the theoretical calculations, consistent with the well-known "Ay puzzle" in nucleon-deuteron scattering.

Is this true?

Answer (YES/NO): NO